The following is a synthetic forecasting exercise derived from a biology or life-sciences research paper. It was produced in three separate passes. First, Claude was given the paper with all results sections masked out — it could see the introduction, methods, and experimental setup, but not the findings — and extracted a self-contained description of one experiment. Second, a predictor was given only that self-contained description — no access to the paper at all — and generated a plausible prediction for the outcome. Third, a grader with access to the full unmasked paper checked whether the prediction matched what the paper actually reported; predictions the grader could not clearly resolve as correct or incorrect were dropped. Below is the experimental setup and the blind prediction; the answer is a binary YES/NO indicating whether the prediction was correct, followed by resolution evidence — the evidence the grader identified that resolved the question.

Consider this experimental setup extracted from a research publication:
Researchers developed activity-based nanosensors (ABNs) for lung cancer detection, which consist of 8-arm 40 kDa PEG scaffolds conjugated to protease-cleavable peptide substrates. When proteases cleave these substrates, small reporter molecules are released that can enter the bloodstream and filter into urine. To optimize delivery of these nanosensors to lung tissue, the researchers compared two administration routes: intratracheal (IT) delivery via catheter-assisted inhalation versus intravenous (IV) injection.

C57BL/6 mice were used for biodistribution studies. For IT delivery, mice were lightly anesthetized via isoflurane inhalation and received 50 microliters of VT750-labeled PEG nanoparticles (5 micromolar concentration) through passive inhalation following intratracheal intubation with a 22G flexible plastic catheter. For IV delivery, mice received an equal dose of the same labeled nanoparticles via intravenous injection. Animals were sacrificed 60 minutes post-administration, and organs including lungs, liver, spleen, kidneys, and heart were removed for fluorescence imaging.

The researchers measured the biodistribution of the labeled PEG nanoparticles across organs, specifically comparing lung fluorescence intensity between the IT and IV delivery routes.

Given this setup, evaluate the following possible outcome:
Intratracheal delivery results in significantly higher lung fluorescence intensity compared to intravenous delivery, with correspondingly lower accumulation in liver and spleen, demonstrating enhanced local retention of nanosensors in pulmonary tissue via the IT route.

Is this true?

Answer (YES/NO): YES